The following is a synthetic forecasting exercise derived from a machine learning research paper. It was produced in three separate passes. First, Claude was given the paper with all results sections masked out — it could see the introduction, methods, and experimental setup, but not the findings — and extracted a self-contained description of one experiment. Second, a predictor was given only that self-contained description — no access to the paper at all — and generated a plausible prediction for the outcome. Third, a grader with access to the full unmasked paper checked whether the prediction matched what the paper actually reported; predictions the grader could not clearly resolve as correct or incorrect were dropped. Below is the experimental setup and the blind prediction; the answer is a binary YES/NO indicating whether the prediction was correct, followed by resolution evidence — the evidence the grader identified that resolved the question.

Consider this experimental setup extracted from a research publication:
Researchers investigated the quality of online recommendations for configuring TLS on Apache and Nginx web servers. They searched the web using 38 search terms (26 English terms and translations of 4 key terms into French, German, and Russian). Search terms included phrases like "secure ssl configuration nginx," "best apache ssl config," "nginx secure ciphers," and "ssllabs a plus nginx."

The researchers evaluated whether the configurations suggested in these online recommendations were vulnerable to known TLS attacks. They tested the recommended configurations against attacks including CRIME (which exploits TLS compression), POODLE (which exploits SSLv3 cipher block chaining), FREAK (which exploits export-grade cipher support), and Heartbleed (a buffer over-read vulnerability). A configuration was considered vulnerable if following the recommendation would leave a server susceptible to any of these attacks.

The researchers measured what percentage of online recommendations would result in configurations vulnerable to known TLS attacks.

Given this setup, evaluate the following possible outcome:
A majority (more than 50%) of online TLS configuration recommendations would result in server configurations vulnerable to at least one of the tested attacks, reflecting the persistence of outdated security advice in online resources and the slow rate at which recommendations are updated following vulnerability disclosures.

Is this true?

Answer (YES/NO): NO